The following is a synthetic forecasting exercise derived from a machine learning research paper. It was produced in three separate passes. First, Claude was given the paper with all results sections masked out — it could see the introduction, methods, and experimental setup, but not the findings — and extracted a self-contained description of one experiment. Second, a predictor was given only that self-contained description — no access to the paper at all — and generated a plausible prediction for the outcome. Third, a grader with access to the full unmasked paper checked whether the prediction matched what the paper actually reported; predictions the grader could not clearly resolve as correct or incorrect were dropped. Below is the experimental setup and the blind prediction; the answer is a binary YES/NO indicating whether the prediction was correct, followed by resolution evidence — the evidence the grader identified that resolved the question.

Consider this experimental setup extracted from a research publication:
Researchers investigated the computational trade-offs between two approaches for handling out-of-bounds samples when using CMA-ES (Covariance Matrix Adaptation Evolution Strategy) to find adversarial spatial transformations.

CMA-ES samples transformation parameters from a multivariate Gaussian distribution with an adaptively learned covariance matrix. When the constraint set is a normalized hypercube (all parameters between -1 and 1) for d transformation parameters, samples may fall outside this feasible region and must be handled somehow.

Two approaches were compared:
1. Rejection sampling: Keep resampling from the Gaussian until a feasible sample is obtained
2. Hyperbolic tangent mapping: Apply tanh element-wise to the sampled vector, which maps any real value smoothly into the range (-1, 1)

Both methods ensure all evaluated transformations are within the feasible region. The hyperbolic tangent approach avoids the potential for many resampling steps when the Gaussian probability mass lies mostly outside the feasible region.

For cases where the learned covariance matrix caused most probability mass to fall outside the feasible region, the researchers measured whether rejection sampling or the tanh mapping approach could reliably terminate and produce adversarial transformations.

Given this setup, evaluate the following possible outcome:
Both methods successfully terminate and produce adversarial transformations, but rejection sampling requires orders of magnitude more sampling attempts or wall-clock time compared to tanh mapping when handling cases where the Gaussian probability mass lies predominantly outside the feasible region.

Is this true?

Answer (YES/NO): NO